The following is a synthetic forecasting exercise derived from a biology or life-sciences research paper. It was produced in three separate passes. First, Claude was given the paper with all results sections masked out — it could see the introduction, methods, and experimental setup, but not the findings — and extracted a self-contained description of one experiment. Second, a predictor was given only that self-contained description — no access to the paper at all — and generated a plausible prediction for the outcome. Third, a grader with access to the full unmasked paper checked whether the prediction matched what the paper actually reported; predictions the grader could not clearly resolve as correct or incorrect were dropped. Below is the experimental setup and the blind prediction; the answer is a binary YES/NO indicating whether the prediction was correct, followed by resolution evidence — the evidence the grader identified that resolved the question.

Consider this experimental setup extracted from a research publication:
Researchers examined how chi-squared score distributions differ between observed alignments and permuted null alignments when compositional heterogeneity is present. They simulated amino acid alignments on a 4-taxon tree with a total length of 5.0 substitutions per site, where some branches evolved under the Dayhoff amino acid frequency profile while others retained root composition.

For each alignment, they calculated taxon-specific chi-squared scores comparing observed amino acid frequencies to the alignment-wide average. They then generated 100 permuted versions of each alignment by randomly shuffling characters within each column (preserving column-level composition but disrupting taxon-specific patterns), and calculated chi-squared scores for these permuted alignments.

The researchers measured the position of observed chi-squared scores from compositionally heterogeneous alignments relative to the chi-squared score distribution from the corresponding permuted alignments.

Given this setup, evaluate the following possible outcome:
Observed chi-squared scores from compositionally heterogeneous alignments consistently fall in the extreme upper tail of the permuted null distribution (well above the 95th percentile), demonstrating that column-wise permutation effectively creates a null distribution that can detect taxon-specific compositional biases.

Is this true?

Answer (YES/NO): YES